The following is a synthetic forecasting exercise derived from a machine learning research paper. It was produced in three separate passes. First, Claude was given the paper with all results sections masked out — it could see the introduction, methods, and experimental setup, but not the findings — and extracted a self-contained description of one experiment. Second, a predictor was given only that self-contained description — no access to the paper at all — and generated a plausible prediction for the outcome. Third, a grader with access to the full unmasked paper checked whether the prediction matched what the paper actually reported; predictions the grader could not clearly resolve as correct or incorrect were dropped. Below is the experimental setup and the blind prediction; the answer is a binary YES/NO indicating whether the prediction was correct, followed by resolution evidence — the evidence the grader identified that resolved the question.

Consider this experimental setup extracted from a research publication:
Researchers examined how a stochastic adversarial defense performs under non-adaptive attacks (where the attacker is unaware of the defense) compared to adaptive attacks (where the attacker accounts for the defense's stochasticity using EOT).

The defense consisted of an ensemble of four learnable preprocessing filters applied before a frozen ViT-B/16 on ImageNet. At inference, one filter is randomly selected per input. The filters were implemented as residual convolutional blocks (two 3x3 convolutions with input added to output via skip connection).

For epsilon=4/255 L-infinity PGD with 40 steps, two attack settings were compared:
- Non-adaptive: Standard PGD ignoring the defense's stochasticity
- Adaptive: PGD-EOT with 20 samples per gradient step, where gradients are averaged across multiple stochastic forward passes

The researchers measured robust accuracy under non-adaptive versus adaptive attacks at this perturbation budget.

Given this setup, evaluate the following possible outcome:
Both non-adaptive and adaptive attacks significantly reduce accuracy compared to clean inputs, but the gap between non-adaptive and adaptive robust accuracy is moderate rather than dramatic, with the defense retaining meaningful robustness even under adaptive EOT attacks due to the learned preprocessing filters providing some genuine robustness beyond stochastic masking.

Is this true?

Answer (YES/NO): NO